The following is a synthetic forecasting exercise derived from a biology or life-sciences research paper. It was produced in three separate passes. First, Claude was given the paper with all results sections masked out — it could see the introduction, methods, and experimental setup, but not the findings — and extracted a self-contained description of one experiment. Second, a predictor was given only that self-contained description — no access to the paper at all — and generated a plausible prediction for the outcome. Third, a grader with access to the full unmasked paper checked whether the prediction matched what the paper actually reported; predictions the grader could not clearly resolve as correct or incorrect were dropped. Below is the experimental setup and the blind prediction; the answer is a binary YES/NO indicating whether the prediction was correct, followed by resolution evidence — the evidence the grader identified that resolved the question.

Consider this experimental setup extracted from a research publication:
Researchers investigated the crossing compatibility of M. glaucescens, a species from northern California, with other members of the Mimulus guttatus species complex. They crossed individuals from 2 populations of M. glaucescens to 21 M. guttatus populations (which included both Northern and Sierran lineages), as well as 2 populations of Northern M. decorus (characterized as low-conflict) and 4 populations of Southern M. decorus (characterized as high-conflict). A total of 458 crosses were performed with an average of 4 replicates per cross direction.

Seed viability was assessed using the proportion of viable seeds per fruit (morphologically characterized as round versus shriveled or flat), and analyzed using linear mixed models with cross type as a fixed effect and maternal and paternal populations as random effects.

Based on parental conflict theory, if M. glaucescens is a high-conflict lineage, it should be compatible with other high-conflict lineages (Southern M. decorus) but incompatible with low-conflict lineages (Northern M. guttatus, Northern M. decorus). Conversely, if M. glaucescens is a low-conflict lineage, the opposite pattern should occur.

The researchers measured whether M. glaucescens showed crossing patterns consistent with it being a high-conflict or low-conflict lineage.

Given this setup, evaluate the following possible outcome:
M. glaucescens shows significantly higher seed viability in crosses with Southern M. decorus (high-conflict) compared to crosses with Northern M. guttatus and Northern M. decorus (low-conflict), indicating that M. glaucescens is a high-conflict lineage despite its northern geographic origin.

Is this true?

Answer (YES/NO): YES